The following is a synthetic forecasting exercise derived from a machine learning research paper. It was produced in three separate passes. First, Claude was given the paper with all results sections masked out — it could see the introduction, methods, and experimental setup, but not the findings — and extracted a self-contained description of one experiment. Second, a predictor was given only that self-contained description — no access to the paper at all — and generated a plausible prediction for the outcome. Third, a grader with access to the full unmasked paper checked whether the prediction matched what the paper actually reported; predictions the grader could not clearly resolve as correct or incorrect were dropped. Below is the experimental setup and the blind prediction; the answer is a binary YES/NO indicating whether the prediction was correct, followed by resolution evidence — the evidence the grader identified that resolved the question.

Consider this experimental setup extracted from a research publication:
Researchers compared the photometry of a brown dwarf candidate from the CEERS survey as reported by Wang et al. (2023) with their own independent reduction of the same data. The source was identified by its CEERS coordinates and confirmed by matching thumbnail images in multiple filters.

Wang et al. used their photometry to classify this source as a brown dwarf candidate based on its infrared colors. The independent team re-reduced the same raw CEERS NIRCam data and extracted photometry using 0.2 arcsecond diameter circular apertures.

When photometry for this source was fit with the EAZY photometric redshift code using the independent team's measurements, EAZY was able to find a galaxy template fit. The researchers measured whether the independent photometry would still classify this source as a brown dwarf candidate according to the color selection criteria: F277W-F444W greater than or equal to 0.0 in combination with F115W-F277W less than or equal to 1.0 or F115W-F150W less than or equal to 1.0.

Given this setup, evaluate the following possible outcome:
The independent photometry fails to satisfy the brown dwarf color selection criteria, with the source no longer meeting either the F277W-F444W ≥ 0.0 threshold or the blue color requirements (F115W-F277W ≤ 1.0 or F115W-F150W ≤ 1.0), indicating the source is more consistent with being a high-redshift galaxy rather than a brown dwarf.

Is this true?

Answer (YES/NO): YES